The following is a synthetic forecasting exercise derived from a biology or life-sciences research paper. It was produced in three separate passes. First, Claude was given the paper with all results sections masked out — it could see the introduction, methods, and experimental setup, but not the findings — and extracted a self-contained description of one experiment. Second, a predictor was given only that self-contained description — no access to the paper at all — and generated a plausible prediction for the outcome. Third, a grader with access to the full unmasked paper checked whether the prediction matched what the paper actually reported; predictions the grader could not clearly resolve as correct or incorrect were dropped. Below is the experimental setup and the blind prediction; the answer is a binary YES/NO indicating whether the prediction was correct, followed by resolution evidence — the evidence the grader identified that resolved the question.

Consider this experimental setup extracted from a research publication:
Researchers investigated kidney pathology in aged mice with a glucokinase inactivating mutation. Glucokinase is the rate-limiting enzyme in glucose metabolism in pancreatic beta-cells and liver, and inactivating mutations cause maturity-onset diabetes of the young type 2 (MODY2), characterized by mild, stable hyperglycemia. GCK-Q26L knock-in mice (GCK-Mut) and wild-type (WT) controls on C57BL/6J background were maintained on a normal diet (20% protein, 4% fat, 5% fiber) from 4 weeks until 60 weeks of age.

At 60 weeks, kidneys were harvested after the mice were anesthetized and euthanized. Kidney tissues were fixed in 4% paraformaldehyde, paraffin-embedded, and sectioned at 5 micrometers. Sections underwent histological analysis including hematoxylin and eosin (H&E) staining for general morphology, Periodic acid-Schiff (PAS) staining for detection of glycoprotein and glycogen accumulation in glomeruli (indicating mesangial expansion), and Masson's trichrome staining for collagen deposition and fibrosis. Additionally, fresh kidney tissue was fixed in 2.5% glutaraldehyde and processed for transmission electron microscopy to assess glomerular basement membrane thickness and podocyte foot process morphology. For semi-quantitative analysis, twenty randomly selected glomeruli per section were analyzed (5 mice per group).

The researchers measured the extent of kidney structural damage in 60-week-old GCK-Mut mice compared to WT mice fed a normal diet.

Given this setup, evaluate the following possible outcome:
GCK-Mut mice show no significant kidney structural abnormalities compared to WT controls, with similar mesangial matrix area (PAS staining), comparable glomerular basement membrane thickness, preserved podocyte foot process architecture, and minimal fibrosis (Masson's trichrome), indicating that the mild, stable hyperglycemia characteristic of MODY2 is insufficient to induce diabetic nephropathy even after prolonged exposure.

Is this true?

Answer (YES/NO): NO